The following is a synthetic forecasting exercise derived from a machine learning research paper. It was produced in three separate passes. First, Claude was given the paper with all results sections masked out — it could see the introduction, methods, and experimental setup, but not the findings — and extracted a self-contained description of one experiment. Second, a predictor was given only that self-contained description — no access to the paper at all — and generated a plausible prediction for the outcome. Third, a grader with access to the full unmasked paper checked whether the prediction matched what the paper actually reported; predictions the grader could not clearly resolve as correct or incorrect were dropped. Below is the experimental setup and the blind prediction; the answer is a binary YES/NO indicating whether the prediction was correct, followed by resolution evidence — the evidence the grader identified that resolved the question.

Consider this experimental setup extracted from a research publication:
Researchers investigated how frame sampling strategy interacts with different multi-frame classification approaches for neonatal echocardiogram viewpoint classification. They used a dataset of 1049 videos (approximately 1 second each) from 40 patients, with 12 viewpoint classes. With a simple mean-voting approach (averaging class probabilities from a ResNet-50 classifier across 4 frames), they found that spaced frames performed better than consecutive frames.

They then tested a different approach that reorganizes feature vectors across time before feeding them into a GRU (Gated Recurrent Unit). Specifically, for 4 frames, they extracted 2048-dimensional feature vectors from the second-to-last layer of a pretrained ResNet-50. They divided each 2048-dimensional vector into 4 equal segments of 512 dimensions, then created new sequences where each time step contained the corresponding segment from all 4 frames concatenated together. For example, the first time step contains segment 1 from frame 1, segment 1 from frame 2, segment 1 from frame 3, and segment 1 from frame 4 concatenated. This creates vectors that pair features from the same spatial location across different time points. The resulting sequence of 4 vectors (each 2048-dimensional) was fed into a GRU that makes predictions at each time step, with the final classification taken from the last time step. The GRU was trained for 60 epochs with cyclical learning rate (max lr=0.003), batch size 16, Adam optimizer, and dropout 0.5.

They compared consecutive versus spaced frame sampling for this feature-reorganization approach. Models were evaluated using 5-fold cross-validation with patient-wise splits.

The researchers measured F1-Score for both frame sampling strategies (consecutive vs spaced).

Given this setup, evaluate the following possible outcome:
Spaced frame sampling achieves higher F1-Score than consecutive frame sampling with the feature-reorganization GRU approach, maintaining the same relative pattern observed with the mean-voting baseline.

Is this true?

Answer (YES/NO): NO